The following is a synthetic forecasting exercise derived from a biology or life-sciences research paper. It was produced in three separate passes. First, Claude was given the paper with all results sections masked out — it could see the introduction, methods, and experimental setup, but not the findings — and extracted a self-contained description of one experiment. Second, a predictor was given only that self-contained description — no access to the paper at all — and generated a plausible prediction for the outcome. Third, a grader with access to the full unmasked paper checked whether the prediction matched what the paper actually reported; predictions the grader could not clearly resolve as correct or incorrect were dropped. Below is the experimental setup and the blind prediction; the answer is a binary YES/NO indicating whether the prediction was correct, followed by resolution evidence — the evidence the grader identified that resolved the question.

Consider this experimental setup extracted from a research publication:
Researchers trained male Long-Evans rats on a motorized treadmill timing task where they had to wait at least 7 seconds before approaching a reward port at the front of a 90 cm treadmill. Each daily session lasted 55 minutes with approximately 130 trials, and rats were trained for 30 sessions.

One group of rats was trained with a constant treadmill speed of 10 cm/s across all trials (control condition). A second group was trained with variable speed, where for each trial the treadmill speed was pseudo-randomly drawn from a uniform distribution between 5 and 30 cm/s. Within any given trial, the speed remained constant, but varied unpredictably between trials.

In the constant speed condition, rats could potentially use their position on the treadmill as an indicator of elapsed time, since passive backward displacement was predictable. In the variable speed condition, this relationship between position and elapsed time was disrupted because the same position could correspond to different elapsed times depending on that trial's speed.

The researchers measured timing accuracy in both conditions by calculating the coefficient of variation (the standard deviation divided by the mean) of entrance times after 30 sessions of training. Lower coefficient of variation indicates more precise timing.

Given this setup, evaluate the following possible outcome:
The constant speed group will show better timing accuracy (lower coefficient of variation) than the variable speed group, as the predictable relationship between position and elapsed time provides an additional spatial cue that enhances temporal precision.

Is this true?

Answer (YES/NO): YES